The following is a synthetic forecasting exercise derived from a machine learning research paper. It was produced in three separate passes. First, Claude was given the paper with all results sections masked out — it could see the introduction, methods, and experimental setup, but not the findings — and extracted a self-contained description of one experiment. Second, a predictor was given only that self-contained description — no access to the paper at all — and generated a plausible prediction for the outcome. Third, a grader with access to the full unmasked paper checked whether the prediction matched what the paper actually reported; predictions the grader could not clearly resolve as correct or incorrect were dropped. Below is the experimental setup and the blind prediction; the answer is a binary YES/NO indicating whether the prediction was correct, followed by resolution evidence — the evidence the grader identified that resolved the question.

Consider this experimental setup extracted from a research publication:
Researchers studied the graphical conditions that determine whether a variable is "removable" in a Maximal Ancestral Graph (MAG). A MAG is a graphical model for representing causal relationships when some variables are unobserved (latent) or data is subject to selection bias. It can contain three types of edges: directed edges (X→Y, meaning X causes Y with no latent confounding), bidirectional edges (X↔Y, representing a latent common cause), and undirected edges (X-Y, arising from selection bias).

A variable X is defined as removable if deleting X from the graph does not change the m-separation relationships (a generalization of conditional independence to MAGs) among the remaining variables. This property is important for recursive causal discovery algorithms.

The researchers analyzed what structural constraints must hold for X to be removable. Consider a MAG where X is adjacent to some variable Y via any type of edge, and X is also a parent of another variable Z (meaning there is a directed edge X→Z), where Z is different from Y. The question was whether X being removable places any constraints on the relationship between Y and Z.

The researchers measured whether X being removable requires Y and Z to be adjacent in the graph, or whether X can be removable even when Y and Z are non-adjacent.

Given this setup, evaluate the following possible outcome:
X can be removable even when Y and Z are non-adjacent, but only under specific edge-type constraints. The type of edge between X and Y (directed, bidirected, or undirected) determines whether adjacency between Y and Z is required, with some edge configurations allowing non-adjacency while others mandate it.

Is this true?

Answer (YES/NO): NO